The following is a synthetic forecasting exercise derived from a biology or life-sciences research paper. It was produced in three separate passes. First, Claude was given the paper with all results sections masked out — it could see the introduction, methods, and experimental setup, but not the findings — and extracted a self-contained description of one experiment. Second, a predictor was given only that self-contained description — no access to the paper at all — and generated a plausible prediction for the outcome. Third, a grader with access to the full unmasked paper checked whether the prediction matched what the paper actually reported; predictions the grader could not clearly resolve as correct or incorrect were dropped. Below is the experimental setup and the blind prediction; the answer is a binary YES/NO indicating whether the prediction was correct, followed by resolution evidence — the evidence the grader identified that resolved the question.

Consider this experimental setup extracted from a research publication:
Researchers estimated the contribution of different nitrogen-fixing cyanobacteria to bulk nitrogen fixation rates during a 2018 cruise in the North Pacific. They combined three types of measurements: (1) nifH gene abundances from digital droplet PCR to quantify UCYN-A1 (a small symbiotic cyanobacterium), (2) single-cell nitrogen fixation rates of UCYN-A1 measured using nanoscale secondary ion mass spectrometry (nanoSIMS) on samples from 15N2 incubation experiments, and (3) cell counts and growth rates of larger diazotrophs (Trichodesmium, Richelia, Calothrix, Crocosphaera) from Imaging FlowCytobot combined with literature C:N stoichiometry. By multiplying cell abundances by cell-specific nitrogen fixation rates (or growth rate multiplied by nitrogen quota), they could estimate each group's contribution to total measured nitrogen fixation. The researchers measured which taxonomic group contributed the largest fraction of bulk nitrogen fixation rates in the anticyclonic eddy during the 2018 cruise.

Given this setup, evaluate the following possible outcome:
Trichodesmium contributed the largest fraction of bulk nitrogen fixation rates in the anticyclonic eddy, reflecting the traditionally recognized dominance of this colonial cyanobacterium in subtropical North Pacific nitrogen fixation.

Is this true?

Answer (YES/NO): NO